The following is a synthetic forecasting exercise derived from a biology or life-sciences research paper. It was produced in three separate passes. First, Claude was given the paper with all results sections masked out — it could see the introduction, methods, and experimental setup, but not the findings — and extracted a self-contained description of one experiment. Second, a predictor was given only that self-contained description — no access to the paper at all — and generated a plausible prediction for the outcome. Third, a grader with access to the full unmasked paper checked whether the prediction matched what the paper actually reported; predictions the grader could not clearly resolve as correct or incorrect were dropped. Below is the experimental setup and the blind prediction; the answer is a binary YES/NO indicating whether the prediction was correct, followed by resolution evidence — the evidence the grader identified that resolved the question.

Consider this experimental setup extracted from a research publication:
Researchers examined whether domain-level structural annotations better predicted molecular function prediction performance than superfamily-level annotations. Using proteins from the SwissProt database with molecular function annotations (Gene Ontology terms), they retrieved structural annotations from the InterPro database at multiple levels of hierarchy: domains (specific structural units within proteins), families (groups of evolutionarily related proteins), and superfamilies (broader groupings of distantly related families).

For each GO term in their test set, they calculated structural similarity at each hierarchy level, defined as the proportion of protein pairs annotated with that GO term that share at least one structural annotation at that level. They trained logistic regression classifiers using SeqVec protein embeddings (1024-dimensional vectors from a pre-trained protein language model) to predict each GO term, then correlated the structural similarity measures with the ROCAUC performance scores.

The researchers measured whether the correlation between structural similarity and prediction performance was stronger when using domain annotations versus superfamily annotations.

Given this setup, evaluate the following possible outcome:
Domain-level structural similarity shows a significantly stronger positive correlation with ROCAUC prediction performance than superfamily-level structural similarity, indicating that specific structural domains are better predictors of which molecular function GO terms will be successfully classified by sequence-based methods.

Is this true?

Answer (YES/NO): YES